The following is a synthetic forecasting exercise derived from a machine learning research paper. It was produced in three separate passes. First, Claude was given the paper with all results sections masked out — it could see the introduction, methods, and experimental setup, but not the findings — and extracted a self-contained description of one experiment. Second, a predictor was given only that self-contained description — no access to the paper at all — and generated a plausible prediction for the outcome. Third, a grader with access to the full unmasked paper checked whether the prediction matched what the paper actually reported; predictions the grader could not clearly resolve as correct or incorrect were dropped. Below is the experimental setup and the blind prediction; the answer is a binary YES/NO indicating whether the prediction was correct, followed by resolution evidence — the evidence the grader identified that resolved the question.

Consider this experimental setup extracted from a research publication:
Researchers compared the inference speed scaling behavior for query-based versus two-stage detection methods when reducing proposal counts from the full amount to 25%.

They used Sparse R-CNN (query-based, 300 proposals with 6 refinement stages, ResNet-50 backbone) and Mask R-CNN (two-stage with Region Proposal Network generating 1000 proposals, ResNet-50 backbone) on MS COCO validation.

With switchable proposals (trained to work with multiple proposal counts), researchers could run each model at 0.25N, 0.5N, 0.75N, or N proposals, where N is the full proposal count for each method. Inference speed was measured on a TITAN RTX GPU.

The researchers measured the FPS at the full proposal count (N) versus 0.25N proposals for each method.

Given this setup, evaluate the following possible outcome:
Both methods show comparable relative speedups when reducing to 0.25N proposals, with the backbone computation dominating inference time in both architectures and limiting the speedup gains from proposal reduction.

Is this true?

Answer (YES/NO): NO